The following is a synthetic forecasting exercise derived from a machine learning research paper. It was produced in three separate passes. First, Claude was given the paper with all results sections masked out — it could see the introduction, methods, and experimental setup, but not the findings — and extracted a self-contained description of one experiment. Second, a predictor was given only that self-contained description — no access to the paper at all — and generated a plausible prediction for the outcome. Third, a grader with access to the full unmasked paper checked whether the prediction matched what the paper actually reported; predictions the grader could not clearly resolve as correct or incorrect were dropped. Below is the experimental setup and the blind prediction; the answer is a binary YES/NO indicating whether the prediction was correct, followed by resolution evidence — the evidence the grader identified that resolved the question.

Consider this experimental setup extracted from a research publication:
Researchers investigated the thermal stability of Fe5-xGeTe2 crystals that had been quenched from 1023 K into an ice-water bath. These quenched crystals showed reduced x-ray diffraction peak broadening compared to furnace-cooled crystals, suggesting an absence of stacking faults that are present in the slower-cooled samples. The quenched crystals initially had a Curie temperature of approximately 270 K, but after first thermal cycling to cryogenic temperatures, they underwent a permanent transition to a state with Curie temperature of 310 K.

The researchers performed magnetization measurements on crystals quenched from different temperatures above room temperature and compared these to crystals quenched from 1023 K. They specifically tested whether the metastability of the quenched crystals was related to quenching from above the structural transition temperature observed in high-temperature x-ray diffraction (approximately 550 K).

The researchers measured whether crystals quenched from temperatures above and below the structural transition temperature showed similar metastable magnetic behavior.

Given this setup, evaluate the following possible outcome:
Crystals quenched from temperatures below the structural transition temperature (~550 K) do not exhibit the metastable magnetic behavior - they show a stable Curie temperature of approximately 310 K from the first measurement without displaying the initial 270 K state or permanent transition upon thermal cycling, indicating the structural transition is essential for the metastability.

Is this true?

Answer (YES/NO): NO